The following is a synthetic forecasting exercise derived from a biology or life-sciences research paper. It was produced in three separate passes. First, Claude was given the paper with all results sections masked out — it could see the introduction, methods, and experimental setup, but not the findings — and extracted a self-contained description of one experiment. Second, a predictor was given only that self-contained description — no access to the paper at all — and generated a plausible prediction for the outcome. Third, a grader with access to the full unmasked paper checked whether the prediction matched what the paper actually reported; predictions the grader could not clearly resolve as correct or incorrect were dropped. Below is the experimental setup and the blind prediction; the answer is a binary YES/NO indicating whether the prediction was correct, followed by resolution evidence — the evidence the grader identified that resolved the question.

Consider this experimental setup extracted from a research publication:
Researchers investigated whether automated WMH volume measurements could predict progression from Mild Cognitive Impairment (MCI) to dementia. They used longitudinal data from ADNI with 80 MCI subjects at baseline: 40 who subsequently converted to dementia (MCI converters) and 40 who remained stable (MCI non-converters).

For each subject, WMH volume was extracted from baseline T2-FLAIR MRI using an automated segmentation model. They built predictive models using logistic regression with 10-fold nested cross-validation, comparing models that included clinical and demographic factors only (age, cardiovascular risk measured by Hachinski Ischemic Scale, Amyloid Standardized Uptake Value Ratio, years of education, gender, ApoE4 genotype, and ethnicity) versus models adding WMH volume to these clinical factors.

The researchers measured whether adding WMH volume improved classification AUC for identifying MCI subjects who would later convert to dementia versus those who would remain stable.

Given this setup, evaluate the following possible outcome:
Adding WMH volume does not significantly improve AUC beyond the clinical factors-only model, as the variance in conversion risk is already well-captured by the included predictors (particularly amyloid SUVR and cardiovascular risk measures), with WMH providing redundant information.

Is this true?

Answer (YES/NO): NO